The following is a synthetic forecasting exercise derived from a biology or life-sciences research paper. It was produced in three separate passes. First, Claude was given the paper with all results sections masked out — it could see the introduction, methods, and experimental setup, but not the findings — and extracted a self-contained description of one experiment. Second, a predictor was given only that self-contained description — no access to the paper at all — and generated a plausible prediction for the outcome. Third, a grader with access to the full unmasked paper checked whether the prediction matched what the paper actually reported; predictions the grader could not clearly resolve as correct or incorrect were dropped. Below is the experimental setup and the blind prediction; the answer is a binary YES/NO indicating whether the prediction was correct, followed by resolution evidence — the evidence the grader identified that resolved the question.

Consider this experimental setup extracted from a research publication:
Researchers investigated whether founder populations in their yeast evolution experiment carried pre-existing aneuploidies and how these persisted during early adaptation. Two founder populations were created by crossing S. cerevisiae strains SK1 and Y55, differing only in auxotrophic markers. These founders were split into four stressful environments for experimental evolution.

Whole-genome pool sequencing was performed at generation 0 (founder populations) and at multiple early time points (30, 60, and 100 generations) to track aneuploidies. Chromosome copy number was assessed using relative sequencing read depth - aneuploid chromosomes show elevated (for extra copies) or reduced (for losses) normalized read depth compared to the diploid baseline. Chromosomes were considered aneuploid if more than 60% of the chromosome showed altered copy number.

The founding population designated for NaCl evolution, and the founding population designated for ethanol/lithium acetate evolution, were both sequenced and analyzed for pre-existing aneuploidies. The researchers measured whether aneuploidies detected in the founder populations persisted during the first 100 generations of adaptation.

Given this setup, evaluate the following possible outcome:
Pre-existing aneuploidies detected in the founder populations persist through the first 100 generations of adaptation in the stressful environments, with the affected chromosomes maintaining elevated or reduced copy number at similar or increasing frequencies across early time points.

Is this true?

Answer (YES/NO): NO